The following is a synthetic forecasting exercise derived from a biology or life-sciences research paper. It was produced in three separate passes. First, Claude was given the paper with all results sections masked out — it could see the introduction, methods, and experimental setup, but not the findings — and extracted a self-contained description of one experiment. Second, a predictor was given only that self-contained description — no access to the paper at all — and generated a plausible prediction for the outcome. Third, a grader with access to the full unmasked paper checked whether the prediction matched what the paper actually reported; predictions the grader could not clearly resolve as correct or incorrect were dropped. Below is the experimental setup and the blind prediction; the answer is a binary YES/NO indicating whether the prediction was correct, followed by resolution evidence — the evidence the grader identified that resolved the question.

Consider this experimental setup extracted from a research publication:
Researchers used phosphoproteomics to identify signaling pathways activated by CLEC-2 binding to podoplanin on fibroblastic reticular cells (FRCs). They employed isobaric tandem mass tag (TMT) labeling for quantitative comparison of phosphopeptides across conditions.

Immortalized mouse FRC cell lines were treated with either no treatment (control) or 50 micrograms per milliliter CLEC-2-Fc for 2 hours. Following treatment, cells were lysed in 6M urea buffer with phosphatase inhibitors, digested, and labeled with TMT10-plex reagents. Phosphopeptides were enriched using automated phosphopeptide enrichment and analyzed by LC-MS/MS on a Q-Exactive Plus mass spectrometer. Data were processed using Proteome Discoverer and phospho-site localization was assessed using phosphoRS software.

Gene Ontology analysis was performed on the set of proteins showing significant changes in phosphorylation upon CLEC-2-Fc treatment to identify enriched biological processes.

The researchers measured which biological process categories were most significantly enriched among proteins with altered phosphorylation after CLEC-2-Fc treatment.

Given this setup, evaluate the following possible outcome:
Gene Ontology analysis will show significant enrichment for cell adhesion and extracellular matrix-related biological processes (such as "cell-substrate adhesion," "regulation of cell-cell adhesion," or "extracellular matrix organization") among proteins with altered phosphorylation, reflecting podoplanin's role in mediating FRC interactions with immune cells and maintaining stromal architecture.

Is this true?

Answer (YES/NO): NO